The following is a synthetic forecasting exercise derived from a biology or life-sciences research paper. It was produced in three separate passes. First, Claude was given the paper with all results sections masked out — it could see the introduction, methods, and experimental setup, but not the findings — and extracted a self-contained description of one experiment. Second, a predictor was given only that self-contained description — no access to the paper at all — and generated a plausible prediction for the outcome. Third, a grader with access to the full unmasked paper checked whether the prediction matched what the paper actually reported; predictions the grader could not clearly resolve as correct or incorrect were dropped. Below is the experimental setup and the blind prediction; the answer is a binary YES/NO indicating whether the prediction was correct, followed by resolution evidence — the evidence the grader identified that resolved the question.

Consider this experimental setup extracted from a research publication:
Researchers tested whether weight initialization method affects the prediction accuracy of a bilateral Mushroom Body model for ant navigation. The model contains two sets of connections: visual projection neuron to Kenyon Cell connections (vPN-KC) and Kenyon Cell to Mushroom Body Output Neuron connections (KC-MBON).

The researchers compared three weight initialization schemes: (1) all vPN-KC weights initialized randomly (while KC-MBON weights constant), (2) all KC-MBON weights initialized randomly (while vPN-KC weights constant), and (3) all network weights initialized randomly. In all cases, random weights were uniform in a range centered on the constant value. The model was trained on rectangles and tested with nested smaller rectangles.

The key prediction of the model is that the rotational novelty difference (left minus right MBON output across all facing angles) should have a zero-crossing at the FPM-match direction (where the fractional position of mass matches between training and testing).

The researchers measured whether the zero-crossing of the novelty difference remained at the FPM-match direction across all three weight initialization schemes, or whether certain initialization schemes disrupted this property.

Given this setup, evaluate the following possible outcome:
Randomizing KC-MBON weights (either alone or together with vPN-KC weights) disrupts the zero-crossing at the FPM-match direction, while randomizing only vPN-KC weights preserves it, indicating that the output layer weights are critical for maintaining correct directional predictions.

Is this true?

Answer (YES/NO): NO